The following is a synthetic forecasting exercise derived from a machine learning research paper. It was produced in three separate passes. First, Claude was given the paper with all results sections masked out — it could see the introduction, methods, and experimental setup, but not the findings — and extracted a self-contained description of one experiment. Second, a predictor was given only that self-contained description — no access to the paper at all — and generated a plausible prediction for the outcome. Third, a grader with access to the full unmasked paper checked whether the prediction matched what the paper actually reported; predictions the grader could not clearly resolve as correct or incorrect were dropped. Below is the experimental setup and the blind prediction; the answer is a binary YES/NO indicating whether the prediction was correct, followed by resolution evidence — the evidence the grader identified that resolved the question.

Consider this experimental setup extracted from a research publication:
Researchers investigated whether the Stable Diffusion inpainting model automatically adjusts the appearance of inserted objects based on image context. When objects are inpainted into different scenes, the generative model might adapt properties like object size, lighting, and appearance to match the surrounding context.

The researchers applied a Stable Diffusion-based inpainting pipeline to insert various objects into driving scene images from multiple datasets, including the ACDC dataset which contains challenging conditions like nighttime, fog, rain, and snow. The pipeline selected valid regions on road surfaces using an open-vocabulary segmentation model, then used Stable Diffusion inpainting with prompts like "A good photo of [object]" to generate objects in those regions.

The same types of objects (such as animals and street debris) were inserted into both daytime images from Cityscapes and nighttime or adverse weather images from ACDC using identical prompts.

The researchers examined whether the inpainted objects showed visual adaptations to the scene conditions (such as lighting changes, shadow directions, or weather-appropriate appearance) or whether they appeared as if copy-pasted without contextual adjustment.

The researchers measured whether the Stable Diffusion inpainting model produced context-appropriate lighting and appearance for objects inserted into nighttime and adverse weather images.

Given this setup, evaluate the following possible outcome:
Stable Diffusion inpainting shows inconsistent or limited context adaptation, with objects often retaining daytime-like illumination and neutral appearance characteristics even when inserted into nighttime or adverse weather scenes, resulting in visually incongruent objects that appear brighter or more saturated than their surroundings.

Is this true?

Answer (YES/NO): NO